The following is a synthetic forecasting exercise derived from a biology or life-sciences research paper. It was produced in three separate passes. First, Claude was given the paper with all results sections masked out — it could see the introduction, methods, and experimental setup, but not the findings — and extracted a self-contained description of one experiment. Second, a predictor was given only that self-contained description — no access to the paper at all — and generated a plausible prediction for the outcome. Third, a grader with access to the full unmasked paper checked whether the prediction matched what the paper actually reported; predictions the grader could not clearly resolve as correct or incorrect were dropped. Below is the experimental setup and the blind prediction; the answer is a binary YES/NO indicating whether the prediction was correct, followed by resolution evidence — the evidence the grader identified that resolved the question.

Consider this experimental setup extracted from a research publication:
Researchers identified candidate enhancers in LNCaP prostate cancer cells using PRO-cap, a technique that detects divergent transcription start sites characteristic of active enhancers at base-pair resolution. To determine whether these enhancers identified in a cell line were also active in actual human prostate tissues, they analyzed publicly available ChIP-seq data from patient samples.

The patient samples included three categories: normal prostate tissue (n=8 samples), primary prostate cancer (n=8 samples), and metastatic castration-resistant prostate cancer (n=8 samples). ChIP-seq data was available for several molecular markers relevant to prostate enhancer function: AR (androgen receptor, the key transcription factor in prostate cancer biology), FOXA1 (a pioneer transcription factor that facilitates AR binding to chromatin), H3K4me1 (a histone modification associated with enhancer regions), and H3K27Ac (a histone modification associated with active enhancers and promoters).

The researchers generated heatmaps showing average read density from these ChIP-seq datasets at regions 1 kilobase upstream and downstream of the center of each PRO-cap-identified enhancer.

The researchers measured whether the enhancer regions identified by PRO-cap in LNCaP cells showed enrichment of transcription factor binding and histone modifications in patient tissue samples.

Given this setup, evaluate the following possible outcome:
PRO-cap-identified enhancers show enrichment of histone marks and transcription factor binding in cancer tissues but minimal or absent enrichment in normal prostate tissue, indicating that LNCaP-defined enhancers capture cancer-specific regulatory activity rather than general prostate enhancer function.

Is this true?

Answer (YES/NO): NO